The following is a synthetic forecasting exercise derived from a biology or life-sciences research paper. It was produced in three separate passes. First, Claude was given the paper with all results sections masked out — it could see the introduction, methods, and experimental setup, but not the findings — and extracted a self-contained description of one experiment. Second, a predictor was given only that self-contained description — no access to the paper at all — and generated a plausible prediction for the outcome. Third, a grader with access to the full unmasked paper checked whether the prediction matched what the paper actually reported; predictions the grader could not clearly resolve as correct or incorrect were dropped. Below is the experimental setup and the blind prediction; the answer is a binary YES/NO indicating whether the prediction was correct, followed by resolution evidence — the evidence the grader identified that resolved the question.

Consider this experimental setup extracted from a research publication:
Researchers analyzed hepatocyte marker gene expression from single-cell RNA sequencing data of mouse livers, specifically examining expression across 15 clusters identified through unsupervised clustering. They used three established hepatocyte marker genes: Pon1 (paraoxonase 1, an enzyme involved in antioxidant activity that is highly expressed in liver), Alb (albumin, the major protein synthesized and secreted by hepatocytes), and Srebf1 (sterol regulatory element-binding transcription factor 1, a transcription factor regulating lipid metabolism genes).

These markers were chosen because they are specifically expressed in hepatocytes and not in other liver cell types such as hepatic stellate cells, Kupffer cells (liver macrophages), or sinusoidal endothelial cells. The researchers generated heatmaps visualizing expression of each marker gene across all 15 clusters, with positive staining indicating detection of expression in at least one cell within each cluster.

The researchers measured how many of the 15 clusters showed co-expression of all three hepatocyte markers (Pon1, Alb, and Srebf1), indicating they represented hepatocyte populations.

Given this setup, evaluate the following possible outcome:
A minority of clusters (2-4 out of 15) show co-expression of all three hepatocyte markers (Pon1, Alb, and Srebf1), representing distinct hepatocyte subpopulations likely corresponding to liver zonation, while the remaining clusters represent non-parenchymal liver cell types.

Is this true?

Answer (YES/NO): YES